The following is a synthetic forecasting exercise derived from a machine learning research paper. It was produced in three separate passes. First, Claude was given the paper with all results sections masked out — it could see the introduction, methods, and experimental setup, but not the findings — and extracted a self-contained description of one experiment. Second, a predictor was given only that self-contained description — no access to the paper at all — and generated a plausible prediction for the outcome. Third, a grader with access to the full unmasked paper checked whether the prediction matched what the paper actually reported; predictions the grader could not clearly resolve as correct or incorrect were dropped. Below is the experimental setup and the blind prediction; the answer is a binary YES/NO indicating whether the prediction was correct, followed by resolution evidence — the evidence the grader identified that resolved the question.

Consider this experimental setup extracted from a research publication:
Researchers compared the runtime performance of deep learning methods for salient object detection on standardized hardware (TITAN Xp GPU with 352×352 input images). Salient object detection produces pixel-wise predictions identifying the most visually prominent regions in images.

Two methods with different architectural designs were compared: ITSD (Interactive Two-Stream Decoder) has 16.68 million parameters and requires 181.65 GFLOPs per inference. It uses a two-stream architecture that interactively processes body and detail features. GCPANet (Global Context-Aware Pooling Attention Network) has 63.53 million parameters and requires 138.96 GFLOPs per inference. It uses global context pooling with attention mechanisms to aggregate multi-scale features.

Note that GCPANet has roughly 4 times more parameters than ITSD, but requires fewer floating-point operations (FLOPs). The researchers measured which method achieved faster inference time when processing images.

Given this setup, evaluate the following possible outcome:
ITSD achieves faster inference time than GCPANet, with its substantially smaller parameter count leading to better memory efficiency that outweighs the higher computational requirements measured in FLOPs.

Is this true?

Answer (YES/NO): NO